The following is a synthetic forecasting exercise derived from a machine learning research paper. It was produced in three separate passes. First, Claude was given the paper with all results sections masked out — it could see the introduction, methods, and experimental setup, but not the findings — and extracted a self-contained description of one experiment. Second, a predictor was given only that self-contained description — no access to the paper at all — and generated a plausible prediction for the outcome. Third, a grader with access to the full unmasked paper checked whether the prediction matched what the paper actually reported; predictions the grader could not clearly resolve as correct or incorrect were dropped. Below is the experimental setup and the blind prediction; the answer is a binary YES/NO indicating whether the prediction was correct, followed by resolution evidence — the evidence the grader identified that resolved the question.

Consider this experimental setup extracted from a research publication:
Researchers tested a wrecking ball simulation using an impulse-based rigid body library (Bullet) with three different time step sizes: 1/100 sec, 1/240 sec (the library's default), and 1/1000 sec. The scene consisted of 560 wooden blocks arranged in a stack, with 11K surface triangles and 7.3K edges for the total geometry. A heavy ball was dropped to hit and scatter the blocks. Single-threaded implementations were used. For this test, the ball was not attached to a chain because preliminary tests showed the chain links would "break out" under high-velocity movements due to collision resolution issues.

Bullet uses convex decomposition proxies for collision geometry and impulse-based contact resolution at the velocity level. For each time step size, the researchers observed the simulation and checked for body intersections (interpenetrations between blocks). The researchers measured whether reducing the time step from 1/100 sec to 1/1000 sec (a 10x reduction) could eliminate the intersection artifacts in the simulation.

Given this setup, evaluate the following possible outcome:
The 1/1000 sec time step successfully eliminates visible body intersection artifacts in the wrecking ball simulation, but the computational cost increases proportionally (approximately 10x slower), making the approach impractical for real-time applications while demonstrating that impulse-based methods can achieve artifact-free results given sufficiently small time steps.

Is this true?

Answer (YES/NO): NO